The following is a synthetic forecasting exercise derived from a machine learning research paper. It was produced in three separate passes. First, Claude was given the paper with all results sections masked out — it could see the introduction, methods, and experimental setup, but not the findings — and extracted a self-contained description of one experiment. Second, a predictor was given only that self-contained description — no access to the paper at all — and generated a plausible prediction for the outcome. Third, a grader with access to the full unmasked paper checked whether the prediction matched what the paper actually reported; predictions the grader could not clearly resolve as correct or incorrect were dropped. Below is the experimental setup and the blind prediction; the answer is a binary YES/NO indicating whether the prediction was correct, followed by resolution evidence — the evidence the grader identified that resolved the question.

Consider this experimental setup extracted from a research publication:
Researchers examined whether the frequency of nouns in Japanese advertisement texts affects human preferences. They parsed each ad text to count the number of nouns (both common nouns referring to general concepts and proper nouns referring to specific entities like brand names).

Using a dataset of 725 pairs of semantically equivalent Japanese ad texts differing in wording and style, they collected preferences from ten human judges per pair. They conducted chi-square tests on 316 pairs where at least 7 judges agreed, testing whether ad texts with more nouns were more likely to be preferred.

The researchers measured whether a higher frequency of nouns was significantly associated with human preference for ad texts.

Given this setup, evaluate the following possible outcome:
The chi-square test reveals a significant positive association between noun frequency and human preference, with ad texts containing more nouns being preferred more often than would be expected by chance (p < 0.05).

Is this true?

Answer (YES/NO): YES